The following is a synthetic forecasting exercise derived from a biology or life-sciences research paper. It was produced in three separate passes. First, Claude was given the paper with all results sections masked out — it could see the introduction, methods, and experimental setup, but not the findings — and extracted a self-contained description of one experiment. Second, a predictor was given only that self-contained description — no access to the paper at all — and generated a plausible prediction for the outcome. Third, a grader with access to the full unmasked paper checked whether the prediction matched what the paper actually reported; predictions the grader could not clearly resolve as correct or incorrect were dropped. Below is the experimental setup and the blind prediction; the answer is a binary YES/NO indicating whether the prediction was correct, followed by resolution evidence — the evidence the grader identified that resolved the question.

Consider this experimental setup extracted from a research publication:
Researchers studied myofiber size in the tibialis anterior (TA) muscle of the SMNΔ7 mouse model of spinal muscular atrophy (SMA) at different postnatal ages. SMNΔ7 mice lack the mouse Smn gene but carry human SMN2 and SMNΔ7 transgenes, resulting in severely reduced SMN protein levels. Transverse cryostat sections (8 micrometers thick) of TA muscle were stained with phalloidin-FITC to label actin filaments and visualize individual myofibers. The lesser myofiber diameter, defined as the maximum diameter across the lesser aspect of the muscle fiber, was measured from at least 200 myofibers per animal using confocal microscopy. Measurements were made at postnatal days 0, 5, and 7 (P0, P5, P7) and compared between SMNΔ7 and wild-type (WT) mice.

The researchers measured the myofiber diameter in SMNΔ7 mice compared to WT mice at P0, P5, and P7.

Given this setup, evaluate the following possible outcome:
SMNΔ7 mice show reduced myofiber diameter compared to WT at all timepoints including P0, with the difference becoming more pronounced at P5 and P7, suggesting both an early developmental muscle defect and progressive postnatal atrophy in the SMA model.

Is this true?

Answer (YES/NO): NO